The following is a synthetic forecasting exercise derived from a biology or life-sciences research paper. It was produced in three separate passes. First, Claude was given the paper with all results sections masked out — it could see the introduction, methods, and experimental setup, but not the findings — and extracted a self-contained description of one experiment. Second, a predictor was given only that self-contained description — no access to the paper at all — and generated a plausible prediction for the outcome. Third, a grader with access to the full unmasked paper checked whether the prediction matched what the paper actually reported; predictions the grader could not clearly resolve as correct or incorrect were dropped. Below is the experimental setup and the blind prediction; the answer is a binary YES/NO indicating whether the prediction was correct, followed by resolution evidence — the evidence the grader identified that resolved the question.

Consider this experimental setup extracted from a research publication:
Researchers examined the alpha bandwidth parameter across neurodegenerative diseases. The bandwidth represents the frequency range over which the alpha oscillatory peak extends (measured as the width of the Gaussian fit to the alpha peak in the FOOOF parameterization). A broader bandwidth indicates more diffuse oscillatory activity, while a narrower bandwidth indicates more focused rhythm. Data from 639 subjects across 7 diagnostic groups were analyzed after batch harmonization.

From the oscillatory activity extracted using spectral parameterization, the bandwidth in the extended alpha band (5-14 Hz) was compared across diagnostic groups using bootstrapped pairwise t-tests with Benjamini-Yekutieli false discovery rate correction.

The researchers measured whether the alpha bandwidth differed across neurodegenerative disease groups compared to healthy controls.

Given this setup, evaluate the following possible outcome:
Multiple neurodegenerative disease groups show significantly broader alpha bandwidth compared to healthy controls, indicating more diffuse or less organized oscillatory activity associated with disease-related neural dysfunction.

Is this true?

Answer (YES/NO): NO